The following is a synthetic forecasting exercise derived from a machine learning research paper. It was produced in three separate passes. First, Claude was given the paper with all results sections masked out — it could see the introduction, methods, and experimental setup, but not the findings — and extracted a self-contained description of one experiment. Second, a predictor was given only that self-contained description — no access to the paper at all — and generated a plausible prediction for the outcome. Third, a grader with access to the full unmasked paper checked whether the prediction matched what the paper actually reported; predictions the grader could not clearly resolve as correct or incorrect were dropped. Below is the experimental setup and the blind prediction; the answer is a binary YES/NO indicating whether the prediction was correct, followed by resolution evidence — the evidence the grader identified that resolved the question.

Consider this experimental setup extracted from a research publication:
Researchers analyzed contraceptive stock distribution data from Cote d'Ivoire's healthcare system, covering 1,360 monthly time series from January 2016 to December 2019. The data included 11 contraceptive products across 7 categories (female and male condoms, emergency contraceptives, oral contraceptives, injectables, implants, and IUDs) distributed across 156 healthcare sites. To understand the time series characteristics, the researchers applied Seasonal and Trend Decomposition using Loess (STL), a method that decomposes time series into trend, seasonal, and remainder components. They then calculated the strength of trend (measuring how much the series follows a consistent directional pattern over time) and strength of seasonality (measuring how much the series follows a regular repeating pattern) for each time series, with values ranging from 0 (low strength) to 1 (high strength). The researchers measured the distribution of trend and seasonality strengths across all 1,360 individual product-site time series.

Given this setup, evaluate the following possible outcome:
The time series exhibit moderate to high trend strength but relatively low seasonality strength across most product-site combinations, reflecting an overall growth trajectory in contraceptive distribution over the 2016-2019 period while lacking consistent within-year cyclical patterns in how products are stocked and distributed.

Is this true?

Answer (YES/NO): NO